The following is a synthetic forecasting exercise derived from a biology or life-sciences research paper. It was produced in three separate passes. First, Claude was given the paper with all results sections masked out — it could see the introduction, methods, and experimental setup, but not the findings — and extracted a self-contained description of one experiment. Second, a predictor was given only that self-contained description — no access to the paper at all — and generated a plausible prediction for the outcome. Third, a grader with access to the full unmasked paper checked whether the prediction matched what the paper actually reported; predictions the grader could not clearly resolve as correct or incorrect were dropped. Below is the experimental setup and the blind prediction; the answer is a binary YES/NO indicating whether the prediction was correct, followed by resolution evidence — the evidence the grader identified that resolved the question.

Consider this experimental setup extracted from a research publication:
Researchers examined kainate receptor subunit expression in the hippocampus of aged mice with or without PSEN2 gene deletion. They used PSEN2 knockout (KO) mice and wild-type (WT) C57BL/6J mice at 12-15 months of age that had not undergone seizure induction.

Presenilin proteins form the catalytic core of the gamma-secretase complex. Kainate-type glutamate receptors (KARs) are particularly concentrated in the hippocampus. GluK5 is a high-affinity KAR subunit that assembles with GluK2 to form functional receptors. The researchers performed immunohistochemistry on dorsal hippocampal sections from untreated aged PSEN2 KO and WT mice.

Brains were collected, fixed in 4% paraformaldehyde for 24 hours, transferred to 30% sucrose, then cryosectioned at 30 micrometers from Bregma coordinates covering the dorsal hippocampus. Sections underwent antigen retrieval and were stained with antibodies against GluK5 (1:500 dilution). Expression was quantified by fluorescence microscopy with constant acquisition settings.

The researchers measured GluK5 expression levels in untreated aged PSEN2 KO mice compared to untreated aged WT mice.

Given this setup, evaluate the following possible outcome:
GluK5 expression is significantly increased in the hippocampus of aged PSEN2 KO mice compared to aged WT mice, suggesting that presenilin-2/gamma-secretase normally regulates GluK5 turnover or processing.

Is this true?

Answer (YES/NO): NO